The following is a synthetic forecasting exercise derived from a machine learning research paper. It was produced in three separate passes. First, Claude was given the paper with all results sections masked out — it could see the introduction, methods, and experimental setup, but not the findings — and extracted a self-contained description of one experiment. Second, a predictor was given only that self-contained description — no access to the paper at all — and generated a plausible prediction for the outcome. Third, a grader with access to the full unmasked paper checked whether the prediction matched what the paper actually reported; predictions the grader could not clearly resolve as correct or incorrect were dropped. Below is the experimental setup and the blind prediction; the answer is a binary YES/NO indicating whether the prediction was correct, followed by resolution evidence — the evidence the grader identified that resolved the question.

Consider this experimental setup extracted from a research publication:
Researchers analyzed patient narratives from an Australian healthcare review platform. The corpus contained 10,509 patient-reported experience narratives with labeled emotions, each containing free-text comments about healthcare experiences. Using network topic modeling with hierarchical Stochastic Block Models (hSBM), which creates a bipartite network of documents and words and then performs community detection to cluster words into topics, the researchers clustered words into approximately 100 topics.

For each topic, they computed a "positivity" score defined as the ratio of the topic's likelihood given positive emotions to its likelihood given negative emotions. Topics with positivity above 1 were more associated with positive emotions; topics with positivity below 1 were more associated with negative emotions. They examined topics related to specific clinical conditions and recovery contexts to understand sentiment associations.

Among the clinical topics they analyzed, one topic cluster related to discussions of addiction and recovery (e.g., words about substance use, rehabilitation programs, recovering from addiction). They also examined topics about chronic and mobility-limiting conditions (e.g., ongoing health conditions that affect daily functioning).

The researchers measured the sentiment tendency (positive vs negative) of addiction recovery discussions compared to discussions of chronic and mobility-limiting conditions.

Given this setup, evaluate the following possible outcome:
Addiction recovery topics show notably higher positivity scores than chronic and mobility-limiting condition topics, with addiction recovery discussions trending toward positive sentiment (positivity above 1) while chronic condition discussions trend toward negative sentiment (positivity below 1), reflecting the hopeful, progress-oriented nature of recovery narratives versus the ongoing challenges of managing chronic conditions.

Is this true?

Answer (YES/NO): YES